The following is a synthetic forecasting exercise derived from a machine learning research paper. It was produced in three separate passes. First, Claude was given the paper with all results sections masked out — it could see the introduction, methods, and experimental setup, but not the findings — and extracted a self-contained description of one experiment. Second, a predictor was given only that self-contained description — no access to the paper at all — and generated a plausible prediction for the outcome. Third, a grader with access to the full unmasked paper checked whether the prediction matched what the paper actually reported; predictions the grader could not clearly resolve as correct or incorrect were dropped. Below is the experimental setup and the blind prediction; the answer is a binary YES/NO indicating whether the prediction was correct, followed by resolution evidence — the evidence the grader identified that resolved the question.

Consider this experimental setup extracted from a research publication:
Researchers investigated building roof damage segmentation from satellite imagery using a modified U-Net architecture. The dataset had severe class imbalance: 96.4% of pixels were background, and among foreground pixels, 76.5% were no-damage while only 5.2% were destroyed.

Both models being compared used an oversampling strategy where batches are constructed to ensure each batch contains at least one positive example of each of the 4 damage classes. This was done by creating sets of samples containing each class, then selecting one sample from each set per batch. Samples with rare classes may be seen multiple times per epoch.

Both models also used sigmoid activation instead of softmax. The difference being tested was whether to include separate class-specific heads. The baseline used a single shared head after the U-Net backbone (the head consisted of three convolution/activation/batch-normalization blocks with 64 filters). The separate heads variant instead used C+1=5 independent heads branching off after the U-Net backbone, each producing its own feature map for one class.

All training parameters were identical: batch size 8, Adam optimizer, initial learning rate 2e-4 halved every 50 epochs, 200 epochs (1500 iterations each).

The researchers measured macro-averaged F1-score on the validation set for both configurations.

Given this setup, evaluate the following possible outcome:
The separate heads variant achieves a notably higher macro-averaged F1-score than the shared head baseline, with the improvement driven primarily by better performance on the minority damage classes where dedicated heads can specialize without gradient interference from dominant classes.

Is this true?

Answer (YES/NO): NO